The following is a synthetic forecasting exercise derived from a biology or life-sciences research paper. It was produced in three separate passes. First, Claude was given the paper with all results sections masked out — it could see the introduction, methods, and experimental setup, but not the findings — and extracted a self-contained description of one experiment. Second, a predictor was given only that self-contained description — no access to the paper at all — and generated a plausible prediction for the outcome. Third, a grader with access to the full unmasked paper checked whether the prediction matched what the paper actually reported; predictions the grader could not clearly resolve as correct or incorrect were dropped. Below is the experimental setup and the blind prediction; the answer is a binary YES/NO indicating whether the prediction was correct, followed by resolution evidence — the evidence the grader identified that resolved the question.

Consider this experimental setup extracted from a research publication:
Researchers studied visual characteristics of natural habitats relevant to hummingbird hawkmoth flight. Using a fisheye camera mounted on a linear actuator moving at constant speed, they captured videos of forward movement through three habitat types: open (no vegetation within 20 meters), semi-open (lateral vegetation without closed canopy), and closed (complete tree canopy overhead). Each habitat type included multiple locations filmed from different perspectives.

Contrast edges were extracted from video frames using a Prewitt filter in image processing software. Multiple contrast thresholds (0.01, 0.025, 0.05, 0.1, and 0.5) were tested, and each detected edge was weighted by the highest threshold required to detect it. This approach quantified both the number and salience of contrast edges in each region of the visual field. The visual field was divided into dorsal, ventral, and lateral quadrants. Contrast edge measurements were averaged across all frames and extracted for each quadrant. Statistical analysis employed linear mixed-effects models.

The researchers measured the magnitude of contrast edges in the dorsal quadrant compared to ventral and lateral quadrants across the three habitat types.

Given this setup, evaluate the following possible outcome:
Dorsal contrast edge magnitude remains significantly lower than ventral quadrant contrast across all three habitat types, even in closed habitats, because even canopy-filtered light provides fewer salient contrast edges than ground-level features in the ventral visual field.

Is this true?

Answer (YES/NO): NO